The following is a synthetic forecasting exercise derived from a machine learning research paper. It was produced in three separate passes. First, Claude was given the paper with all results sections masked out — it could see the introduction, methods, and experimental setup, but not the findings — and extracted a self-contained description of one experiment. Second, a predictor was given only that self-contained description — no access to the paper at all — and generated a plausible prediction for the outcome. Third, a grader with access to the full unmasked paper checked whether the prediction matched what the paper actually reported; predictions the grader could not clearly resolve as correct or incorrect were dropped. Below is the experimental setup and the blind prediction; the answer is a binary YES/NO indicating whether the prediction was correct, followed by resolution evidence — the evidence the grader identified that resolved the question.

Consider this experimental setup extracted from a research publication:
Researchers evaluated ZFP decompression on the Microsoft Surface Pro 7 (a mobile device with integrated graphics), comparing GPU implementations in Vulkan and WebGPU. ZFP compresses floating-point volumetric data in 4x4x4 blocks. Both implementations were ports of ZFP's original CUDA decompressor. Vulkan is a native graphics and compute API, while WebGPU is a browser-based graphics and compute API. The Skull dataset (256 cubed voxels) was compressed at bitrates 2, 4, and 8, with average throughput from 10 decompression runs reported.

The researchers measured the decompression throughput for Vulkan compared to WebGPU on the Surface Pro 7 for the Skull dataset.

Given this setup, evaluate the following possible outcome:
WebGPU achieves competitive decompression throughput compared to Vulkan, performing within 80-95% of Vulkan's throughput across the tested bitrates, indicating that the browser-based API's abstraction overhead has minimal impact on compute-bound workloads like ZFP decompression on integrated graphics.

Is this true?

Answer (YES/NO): YES